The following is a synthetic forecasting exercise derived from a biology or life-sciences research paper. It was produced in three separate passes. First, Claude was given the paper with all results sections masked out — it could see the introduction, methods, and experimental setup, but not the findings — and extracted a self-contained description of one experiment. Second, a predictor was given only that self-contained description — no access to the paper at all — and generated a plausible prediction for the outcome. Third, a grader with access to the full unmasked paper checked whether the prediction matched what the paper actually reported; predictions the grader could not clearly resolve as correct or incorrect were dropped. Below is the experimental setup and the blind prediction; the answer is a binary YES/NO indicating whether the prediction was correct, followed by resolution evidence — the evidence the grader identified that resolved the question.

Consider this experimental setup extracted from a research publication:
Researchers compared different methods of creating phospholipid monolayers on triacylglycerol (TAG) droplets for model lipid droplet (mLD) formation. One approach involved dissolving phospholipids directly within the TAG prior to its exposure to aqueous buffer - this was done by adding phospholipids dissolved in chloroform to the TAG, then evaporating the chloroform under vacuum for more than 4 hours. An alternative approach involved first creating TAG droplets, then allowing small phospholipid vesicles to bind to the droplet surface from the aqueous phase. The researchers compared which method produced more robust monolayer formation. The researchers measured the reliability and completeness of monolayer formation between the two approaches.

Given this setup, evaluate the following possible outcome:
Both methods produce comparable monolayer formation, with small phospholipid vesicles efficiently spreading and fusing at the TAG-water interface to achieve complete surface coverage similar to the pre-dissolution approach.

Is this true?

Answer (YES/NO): NO